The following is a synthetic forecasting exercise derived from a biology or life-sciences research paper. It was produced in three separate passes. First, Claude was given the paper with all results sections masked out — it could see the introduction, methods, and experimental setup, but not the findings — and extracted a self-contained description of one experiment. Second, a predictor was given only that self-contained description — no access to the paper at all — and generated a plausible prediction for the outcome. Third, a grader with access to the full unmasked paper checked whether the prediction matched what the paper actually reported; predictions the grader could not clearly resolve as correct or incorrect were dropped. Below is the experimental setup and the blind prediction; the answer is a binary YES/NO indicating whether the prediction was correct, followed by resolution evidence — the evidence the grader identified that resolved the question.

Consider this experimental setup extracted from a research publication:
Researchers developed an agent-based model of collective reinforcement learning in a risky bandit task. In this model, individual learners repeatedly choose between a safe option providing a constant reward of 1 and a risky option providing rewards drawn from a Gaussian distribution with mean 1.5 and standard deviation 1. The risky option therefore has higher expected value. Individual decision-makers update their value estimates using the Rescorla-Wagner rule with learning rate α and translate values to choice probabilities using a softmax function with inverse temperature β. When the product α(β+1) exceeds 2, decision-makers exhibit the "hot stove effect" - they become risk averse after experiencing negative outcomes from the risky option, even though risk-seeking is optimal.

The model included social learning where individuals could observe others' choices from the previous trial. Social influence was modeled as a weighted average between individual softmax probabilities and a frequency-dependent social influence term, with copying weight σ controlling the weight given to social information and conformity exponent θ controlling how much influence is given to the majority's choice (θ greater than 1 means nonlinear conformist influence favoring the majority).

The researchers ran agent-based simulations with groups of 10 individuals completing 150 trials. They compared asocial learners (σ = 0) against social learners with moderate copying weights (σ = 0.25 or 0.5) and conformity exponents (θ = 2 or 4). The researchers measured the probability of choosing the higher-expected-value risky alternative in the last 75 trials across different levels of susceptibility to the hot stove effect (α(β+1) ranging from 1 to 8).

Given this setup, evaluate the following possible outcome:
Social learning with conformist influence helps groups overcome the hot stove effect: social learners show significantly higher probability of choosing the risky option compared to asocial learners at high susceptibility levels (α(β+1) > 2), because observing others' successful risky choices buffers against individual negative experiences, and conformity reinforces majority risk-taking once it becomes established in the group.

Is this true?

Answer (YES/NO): YES